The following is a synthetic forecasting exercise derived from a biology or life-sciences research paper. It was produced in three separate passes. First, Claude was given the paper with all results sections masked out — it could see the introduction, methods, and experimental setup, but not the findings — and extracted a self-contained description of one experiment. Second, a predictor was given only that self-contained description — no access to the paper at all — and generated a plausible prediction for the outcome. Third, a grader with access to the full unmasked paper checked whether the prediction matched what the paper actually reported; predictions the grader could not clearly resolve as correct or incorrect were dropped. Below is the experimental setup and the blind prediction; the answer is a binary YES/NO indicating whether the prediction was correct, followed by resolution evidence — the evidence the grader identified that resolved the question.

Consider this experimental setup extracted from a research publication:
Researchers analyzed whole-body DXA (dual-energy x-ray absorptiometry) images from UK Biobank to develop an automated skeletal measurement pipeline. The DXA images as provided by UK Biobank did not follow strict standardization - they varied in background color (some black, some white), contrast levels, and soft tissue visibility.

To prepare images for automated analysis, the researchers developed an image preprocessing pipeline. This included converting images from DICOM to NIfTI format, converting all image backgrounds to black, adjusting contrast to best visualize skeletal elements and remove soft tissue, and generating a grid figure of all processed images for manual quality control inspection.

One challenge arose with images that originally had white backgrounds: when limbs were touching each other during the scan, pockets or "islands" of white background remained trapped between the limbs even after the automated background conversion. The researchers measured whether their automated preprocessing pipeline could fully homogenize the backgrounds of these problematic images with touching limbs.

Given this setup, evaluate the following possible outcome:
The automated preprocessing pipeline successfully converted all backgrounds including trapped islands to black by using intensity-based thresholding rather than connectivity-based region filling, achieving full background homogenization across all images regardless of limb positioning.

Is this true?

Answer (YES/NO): NO